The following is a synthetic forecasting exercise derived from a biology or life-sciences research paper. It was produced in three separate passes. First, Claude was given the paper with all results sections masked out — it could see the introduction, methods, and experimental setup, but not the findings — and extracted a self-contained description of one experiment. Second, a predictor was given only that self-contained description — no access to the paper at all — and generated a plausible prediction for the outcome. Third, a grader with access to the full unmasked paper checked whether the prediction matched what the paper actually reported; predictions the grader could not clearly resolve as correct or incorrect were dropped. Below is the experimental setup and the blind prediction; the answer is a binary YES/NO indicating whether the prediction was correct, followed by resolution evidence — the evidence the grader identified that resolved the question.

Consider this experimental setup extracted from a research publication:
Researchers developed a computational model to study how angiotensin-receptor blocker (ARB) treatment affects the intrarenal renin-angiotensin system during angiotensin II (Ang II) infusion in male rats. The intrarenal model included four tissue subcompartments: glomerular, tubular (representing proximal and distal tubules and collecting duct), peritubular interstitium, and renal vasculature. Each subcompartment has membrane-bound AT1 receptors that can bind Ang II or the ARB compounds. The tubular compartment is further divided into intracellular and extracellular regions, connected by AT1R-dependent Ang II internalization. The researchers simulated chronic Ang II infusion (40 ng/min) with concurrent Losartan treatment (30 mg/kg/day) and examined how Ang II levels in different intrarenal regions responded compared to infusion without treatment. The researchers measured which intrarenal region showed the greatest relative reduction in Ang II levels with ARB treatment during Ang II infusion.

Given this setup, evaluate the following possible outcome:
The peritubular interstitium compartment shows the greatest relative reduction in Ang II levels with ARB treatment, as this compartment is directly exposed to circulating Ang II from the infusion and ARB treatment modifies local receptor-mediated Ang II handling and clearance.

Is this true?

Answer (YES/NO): NO